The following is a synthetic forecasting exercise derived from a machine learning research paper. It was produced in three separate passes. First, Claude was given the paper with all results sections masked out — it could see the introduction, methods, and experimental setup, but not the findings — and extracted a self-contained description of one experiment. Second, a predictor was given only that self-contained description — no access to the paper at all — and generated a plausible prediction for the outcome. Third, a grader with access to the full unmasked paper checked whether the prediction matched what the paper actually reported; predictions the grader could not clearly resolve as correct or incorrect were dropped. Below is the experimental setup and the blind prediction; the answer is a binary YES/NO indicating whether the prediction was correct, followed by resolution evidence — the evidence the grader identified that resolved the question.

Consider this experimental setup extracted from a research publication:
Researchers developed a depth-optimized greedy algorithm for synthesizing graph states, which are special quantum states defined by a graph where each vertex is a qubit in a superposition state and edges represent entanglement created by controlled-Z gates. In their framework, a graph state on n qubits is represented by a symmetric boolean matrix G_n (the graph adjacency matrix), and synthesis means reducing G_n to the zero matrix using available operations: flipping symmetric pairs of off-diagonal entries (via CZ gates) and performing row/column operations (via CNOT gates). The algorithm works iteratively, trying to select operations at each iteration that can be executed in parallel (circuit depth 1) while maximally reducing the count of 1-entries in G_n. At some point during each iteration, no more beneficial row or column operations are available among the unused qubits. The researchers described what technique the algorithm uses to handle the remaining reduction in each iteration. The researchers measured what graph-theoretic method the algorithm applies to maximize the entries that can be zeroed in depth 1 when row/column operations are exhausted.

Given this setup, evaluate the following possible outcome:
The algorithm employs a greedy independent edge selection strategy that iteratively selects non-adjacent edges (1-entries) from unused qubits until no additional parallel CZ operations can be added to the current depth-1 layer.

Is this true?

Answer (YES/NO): NO